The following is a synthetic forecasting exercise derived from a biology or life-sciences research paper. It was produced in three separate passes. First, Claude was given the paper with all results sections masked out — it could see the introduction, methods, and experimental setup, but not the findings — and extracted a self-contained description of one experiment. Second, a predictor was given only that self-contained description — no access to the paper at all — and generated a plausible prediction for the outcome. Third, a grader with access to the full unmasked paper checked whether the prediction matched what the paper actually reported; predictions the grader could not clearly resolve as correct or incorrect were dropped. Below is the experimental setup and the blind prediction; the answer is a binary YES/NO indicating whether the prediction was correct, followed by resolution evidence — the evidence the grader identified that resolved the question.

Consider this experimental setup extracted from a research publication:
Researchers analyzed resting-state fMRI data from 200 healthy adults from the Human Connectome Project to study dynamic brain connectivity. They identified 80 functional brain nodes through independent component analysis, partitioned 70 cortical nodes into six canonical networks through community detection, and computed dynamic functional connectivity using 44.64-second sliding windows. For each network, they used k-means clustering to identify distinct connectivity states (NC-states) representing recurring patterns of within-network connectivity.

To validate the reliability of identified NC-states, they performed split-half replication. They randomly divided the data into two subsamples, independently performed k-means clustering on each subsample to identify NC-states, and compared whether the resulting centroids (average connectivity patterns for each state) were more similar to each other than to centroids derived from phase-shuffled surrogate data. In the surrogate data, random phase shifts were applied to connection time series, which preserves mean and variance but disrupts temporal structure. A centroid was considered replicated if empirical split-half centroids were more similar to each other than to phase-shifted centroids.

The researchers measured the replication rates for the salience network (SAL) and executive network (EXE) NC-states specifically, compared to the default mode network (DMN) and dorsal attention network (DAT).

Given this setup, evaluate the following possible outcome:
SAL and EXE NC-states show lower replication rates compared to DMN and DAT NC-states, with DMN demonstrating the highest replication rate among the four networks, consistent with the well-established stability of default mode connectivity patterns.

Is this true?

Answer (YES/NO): NO